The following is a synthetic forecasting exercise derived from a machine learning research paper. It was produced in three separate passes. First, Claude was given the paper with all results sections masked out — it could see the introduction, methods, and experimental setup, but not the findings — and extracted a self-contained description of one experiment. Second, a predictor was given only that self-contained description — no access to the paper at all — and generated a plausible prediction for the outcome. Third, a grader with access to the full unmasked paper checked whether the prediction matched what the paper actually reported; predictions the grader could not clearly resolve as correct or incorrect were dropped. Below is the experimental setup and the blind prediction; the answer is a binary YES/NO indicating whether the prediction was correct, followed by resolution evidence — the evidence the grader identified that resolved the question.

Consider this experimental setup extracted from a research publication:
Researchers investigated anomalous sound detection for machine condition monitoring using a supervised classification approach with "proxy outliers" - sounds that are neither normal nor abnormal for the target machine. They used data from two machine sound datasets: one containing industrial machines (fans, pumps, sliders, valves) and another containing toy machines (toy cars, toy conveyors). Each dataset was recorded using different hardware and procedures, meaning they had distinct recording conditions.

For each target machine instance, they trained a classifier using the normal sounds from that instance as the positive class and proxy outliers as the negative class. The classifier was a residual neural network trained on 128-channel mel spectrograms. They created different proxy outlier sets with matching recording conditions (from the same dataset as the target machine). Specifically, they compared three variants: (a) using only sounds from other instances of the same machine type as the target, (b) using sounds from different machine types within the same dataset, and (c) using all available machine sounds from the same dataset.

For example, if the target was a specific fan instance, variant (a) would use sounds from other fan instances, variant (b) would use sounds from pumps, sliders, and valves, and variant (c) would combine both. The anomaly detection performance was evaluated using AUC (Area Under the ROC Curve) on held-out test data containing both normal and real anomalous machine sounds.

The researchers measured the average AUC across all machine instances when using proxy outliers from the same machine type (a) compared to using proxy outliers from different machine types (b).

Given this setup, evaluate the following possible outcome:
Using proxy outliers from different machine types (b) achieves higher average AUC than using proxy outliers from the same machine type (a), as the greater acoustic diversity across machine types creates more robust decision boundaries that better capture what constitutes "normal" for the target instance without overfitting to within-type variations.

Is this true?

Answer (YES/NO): NO